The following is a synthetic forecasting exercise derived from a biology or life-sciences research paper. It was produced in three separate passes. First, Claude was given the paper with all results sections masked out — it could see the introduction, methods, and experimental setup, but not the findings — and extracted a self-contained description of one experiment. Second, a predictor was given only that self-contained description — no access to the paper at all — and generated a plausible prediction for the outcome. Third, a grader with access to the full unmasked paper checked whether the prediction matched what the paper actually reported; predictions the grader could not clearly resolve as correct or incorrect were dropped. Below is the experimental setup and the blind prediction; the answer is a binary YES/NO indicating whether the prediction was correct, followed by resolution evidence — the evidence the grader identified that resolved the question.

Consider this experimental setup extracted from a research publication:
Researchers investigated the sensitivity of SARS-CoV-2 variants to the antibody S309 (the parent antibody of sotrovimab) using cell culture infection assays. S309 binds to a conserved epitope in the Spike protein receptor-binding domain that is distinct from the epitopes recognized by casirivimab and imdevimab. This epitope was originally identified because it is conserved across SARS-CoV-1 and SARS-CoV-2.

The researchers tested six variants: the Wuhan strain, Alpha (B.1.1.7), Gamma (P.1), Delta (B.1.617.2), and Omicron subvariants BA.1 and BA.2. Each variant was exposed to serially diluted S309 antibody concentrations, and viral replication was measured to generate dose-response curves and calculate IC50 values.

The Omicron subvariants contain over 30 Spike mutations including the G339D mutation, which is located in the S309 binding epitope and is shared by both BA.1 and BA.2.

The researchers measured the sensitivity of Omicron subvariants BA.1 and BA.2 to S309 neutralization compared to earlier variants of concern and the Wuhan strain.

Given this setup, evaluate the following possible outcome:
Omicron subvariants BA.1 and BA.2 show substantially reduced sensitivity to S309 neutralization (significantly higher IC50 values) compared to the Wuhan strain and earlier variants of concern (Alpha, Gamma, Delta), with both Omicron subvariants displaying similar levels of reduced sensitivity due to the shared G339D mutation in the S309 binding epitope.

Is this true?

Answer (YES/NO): NO